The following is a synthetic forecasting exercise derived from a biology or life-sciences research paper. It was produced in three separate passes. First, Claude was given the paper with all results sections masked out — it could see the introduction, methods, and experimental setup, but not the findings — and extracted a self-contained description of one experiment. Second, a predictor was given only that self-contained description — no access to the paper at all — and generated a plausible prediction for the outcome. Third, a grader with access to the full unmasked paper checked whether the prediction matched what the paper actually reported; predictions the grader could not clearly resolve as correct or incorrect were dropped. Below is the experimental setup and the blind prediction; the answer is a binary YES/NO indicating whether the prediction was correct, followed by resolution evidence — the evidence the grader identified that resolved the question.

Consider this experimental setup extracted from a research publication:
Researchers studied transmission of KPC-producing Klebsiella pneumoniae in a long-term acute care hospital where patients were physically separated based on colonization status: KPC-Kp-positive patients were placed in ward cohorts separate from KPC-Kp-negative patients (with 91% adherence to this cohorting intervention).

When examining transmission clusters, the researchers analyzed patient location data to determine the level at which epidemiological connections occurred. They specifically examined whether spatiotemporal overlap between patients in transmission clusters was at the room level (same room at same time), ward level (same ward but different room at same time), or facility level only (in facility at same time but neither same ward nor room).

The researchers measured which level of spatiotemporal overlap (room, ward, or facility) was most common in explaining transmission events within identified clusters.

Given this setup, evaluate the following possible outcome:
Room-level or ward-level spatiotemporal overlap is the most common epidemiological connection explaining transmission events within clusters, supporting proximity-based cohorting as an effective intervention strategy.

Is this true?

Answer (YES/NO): YES